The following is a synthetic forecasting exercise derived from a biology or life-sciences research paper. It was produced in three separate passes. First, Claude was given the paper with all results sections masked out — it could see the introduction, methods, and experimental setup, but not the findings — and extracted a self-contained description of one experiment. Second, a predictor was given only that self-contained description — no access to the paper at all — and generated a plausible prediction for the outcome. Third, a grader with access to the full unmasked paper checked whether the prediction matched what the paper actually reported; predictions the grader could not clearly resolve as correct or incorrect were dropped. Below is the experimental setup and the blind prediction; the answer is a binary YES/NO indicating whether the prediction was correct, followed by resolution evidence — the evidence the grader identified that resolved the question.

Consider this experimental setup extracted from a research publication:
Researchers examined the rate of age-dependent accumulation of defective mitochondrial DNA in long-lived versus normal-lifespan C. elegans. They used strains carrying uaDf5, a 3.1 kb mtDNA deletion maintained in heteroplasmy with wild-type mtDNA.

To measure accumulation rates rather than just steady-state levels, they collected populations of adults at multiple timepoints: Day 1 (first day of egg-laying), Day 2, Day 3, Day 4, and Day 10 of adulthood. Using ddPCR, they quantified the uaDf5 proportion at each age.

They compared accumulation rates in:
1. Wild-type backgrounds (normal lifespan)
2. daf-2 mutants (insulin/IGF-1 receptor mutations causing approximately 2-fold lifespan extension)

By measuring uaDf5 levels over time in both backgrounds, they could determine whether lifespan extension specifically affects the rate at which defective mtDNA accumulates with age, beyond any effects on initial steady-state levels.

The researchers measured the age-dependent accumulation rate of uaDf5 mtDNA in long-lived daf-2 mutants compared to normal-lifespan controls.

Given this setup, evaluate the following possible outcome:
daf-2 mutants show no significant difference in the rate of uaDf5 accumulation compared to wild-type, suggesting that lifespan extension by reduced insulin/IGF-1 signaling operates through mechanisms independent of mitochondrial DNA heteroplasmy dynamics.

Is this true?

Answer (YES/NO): NO